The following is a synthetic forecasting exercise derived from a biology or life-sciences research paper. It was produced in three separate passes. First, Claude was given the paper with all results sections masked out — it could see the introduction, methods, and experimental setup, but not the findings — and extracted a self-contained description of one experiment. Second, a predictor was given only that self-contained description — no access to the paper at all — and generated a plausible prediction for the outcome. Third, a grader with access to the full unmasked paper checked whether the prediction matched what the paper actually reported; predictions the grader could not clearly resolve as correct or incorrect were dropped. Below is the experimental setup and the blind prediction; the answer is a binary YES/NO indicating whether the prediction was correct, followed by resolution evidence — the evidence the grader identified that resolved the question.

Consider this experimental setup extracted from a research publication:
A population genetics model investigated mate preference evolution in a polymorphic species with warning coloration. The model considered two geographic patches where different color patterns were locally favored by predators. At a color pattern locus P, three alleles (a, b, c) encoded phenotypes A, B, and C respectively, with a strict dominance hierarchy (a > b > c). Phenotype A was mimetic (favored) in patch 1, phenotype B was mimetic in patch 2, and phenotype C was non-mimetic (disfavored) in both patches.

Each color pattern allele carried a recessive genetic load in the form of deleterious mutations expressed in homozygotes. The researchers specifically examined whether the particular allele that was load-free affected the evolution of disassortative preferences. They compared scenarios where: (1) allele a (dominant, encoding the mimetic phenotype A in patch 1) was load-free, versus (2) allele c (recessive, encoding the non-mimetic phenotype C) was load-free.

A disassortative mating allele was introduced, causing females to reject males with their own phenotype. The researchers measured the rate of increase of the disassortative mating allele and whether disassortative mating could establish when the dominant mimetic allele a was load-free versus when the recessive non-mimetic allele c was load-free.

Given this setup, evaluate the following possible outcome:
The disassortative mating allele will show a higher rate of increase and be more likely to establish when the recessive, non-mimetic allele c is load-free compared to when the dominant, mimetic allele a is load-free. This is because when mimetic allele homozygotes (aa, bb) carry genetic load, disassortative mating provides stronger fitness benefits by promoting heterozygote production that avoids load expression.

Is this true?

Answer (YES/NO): YES